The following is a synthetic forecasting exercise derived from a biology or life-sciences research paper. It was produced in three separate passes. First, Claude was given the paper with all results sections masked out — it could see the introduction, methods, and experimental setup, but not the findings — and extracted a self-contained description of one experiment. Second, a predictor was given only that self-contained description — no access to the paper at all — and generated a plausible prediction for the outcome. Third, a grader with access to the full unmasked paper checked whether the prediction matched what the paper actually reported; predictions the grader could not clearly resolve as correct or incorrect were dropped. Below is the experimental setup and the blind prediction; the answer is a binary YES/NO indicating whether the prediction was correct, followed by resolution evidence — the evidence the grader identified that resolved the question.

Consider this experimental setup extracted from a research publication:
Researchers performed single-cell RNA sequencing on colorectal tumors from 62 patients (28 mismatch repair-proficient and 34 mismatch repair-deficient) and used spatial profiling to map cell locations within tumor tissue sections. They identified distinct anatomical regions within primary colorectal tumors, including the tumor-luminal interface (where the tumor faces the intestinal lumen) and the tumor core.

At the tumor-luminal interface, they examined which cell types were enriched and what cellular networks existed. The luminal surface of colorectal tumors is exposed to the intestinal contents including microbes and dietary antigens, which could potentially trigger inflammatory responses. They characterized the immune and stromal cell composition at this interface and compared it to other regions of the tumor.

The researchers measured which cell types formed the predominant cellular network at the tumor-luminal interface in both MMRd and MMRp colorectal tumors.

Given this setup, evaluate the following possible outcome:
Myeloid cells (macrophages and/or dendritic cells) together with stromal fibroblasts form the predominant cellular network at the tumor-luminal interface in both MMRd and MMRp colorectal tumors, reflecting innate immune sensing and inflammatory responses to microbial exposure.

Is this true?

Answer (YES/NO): NO